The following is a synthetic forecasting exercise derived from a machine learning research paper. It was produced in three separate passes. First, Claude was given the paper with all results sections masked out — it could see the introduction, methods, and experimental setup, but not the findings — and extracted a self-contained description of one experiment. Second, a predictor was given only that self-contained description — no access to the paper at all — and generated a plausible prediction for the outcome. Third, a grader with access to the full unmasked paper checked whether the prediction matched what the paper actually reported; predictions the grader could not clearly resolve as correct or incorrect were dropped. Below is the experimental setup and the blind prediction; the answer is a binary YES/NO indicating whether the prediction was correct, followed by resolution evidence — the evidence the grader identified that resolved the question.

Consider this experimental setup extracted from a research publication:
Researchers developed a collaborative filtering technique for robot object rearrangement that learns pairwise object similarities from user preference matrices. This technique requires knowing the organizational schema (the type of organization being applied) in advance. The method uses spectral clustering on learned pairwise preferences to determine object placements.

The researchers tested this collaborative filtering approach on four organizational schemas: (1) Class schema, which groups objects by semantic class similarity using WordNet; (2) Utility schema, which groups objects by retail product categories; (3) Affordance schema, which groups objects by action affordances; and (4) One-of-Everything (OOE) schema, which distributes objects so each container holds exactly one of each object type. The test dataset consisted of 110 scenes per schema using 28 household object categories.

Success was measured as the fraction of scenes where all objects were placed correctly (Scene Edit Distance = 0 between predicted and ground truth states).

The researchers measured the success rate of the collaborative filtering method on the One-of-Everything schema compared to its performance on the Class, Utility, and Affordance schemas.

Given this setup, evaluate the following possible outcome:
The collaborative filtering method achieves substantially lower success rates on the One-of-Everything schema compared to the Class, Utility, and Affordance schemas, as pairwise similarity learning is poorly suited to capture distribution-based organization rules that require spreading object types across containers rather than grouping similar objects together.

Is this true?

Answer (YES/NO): YES